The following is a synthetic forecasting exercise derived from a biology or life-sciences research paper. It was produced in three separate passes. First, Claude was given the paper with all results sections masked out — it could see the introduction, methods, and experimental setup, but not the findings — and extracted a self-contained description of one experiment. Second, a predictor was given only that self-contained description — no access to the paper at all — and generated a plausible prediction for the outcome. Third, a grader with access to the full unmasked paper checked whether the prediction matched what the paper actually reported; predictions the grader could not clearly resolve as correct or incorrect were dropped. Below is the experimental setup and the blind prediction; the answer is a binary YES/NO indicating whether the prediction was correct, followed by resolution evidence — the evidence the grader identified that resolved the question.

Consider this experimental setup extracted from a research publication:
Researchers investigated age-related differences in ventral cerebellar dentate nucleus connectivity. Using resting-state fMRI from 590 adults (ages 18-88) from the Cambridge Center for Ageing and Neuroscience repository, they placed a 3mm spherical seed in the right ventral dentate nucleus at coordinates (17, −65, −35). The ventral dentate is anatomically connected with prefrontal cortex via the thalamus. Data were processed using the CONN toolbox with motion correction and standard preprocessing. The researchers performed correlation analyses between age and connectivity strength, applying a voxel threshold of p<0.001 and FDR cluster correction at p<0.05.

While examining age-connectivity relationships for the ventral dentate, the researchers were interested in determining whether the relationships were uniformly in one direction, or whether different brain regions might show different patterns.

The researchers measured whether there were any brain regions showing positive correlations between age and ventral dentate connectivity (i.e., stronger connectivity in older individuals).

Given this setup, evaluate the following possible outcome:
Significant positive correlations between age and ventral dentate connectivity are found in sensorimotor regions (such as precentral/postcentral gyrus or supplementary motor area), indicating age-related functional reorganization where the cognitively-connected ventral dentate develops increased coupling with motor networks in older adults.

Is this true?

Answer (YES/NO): NO